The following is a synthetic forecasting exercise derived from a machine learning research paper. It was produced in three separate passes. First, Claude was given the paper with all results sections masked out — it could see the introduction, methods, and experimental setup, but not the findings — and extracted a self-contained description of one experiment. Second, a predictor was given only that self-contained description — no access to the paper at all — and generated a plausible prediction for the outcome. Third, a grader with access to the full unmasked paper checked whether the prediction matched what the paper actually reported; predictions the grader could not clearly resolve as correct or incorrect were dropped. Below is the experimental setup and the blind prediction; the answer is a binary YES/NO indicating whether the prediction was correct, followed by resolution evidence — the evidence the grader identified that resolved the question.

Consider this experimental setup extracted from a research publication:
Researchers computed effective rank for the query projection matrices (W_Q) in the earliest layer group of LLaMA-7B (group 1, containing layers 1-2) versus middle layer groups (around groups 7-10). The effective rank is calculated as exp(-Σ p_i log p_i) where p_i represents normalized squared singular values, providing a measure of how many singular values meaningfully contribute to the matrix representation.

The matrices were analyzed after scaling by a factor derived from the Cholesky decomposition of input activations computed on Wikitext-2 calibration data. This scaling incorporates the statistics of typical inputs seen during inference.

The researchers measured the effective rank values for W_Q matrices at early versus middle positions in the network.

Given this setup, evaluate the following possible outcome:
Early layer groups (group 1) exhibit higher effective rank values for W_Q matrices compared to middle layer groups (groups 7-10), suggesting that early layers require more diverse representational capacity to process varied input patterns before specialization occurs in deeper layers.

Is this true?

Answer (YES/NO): NO